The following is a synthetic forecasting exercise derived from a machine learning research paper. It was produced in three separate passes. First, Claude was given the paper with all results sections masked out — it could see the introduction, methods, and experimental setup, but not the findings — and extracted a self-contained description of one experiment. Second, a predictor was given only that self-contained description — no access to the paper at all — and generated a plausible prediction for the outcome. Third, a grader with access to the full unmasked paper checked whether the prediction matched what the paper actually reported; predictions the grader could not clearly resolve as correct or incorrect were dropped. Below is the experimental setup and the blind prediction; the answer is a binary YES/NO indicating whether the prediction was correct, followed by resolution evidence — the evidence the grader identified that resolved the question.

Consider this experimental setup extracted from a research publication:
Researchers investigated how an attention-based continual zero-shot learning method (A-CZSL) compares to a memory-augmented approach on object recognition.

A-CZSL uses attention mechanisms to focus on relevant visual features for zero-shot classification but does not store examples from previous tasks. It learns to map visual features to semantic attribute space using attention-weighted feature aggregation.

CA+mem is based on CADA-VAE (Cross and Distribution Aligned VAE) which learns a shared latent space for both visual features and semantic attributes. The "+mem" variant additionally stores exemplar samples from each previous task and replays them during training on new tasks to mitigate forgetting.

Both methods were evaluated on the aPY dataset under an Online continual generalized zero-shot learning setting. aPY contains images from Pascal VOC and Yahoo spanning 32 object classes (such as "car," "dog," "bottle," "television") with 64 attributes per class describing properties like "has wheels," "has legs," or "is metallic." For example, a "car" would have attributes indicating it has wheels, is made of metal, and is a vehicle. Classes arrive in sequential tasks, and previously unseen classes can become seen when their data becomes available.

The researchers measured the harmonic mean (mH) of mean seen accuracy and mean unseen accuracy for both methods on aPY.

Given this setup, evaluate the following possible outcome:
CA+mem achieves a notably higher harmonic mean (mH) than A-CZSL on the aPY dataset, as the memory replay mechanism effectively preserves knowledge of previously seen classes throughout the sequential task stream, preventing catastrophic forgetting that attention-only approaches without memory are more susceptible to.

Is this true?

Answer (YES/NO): YES